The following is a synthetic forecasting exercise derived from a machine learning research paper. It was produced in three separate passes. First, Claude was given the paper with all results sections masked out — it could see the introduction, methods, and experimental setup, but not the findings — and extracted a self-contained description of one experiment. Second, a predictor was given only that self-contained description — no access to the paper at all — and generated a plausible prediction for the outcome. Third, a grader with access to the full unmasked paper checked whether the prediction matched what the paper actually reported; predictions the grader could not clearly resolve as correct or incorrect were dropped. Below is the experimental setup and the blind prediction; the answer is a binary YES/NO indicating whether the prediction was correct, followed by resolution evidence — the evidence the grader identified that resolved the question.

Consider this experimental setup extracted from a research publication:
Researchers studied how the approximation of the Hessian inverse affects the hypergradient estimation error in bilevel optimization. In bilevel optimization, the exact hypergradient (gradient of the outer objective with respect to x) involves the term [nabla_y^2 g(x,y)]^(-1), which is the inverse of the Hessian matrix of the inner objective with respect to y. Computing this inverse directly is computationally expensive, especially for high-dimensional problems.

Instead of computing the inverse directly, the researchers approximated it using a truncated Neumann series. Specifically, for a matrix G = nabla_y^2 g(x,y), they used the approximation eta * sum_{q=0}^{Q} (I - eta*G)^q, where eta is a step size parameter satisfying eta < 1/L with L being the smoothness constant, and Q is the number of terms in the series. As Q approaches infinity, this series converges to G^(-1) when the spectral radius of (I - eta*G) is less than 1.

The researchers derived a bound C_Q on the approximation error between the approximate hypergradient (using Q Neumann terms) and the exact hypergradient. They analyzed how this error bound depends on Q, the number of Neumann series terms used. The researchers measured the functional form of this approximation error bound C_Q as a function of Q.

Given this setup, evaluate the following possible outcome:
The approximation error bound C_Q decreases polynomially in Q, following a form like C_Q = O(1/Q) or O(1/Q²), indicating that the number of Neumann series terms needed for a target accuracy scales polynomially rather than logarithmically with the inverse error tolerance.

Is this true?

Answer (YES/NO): NO